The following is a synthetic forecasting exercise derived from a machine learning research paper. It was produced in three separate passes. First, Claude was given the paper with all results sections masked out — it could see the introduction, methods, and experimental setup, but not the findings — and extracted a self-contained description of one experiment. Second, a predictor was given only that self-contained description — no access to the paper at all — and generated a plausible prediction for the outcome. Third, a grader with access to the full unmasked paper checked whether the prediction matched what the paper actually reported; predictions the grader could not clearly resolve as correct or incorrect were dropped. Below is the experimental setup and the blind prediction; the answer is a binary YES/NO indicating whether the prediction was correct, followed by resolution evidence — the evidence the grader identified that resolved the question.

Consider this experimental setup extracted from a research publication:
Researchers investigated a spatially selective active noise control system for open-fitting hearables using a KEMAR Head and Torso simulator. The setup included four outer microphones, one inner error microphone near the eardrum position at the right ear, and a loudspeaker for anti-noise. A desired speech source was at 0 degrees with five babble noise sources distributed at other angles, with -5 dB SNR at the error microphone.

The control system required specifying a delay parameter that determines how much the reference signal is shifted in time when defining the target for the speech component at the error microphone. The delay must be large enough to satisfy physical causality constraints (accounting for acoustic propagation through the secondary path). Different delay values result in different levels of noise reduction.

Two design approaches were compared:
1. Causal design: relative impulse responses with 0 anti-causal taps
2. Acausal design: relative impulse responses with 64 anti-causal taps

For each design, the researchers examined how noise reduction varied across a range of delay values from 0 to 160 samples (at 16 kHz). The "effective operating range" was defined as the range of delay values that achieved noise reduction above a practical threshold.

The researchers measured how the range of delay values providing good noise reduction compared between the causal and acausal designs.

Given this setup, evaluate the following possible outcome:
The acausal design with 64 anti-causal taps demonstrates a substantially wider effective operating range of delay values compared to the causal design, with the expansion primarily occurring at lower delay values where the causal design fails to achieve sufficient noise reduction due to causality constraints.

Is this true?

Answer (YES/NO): NO